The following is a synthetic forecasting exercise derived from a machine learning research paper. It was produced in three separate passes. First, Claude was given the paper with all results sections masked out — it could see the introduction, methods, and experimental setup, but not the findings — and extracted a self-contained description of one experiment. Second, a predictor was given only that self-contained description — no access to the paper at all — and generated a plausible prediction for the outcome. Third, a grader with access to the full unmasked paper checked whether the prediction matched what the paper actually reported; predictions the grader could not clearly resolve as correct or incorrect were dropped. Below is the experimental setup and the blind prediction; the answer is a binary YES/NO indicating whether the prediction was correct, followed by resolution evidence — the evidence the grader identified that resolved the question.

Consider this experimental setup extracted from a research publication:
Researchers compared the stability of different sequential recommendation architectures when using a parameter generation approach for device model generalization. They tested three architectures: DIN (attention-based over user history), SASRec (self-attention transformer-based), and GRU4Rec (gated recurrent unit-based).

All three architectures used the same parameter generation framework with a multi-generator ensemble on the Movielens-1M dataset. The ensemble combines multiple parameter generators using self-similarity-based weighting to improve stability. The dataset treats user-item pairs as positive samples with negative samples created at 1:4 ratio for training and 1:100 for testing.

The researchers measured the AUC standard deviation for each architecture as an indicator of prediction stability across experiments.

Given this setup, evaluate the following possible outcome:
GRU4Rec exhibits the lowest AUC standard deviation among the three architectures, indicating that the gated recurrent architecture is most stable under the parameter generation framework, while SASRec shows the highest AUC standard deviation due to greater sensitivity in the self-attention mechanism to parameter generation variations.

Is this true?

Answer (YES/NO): NO